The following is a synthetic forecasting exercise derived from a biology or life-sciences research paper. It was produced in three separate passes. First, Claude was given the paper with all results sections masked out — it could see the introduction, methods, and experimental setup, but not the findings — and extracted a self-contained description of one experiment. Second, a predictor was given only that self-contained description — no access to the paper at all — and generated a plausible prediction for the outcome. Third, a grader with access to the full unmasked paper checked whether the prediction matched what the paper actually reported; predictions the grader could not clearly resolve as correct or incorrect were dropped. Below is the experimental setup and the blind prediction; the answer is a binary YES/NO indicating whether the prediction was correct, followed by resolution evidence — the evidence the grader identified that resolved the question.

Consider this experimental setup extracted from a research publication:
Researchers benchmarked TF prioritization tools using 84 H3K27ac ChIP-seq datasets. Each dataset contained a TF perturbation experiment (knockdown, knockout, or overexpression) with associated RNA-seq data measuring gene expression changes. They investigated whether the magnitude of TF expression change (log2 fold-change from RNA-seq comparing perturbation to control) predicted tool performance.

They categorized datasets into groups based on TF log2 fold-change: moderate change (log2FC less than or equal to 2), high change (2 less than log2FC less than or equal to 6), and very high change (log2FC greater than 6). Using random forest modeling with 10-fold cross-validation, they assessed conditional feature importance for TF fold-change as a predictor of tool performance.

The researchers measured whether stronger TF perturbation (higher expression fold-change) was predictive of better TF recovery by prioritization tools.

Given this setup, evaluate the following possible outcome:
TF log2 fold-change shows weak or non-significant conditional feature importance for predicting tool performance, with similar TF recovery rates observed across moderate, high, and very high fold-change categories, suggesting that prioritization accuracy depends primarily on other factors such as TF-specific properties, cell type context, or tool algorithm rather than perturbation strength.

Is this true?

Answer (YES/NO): YES